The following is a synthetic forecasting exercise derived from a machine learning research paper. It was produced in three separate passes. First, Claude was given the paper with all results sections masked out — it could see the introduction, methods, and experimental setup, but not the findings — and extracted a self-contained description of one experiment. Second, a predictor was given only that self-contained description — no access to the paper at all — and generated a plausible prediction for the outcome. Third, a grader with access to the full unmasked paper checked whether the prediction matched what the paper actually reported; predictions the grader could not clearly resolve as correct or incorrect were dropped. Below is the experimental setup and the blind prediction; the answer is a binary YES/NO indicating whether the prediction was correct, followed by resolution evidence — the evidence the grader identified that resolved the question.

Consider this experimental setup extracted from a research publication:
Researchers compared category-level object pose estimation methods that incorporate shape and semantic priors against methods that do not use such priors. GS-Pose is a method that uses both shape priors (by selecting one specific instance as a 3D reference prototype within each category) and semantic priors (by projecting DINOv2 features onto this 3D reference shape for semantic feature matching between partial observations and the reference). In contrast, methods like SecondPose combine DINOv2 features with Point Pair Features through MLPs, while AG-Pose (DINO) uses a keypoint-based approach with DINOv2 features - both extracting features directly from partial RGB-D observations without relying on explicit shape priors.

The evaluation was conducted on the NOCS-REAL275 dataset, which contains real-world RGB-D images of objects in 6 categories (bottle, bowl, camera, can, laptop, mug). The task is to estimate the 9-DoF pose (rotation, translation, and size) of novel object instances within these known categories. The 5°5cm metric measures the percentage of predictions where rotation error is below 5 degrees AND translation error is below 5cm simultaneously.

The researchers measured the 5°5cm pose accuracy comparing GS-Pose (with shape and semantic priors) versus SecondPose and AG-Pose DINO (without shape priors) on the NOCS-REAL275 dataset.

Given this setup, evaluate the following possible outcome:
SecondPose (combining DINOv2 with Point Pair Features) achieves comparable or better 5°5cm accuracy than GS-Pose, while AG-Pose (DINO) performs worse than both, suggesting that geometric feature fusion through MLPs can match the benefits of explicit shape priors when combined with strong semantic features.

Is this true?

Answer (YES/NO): NO